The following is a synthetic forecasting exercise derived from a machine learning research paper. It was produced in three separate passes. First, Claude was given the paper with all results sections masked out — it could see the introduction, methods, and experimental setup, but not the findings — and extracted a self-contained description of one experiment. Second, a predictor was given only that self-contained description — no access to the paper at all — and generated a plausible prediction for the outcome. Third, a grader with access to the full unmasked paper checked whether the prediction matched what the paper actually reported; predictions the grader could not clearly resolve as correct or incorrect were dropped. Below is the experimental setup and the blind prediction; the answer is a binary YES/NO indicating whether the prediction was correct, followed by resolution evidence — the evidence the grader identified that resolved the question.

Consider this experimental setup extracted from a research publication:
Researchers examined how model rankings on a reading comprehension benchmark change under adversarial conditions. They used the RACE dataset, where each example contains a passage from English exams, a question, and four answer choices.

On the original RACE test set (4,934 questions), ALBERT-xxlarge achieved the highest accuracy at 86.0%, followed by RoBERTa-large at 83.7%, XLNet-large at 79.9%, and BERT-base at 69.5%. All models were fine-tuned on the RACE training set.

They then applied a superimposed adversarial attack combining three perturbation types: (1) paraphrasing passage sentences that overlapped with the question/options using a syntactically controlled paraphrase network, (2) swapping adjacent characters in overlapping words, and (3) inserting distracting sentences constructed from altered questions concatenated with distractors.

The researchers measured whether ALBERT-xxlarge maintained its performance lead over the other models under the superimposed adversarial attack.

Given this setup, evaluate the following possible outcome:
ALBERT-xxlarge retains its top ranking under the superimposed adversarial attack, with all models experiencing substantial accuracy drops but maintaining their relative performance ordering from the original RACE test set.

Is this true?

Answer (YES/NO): NO